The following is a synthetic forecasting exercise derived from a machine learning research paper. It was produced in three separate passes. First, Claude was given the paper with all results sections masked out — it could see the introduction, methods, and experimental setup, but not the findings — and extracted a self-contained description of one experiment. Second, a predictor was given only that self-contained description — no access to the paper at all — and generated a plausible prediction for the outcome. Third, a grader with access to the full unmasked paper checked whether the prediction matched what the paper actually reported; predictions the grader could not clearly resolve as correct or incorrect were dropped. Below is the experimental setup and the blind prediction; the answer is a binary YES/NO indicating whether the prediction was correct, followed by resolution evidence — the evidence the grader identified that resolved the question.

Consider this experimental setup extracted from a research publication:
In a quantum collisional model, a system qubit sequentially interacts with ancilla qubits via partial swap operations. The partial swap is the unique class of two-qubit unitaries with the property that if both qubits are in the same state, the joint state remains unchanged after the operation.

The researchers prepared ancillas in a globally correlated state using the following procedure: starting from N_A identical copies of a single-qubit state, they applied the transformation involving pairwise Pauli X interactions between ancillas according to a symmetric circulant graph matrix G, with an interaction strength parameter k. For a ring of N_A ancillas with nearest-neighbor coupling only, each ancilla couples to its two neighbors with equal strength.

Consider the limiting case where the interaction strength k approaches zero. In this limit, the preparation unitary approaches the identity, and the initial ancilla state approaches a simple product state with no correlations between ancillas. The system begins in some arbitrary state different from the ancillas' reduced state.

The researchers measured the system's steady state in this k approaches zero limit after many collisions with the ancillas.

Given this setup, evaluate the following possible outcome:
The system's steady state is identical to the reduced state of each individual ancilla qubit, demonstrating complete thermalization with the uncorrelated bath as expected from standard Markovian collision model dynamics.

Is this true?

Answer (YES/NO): YES